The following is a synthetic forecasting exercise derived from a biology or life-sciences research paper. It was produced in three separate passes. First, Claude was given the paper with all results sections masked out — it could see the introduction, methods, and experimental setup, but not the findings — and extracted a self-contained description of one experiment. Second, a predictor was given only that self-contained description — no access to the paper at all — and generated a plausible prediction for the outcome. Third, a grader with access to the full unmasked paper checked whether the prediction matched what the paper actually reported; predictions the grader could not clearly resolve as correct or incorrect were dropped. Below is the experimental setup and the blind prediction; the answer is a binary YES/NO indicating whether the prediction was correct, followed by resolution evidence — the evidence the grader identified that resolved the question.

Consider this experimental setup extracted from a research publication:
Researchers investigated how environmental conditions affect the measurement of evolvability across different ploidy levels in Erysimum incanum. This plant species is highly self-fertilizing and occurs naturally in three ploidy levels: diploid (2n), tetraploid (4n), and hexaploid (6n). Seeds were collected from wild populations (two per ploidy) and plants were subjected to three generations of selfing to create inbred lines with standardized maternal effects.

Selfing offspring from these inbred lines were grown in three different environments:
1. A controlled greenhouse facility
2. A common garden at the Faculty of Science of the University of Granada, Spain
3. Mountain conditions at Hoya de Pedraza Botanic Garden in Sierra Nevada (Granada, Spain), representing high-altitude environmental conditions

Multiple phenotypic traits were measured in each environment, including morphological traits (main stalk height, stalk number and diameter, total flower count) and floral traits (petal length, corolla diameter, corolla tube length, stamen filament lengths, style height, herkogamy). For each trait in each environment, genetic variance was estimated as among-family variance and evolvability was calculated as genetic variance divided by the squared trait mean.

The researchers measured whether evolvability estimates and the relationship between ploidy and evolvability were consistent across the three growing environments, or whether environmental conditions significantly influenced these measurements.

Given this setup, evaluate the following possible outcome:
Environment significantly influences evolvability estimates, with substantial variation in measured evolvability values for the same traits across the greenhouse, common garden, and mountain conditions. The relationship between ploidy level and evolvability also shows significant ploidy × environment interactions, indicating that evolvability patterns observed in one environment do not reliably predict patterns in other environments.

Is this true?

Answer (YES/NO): YES